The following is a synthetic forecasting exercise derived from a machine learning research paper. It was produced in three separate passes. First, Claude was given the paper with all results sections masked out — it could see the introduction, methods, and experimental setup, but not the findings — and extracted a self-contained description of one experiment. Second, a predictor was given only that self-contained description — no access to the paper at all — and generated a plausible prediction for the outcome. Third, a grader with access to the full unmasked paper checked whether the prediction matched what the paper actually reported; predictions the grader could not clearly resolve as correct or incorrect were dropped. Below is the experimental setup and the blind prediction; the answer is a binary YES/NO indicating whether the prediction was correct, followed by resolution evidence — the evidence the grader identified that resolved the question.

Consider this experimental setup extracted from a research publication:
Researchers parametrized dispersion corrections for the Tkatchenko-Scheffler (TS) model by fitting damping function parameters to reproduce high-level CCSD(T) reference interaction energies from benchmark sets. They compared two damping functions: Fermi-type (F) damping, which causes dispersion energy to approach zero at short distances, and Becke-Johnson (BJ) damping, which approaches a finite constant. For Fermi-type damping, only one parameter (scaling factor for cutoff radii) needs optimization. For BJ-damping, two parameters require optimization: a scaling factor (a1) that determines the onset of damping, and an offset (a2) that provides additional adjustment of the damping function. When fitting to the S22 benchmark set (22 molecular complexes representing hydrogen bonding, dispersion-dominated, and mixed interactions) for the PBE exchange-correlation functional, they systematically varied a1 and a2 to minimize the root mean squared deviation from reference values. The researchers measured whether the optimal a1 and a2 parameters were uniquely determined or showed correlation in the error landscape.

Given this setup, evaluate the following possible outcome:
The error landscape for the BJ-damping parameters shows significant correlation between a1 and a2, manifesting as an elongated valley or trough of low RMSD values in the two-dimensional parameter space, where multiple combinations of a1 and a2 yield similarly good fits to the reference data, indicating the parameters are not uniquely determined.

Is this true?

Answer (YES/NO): YES